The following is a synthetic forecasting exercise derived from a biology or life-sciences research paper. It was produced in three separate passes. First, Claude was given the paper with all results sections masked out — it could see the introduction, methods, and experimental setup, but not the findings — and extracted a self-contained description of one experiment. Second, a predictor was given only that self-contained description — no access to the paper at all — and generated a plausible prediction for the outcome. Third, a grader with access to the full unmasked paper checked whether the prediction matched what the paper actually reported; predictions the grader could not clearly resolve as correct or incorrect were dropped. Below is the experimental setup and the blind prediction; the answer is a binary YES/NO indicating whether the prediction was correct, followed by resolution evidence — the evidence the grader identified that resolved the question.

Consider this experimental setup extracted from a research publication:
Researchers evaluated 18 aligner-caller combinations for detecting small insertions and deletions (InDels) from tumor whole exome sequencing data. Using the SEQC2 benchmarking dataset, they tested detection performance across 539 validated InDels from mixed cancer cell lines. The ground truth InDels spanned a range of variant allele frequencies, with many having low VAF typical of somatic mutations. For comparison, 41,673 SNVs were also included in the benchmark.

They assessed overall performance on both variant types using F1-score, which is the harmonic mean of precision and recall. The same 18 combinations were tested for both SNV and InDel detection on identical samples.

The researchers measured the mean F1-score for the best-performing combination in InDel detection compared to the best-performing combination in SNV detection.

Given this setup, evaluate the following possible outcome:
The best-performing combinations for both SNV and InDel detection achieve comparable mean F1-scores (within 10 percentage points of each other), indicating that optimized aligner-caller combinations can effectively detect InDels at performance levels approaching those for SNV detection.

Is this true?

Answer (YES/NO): NO